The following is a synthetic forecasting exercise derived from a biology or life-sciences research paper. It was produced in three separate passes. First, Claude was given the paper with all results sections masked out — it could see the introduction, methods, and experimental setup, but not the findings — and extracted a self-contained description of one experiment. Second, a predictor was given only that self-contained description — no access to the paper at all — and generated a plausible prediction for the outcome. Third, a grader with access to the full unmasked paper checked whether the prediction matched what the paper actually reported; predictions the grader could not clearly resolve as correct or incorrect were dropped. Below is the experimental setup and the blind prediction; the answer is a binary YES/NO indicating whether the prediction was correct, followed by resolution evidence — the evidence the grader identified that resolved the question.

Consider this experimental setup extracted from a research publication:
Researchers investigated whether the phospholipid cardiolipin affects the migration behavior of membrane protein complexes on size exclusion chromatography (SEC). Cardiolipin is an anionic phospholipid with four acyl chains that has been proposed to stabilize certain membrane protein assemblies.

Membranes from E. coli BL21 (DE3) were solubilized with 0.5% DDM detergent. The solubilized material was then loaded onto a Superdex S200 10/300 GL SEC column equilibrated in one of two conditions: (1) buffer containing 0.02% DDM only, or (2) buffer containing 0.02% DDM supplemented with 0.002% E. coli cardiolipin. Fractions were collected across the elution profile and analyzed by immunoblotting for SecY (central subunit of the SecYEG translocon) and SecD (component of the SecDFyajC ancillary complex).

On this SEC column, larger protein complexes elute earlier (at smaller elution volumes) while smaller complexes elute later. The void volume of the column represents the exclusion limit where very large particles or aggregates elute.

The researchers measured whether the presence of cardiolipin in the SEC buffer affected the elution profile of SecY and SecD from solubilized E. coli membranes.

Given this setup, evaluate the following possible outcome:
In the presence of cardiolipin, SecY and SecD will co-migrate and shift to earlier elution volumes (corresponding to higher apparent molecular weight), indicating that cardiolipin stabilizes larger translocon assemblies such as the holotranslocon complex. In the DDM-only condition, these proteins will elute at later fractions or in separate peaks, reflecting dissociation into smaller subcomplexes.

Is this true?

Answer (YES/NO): YES